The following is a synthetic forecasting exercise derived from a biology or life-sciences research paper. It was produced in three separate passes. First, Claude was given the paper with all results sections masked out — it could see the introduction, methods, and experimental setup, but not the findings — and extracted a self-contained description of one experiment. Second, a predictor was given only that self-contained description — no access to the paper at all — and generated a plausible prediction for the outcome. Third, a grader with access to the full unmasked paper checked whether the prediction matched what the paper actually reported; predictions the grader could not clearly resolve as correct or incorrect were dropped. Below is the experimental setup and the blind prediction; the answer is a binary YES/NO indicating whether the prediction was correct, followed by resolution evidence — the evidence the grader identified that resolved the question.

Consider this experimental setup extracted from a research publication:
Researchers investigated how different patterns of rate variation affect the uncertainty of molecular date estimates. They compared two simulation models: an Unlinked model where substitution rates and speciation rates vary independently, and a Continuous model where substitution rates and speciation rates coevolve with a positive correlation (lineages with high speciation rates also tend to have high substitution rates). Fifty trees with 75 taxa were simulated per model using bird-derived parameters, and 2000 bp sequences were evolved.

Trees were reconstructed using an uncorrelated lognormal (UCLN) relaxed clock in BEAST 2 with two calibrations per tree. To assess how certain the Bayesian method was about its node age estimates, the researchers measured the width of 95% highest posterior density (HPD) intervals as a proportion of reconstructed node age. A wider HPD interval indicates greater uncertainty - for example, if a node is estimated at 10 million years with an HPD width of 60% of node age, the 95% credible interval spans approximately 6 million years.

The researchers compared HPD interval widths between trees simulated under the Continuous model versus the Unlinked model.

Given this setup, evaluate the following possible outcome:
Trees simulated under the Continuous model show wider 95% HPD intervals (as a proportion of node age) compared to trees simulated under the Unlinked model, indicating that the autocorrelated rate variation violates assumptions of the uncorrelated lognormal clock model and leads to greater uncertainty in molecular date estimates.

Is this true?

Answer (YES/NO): YES